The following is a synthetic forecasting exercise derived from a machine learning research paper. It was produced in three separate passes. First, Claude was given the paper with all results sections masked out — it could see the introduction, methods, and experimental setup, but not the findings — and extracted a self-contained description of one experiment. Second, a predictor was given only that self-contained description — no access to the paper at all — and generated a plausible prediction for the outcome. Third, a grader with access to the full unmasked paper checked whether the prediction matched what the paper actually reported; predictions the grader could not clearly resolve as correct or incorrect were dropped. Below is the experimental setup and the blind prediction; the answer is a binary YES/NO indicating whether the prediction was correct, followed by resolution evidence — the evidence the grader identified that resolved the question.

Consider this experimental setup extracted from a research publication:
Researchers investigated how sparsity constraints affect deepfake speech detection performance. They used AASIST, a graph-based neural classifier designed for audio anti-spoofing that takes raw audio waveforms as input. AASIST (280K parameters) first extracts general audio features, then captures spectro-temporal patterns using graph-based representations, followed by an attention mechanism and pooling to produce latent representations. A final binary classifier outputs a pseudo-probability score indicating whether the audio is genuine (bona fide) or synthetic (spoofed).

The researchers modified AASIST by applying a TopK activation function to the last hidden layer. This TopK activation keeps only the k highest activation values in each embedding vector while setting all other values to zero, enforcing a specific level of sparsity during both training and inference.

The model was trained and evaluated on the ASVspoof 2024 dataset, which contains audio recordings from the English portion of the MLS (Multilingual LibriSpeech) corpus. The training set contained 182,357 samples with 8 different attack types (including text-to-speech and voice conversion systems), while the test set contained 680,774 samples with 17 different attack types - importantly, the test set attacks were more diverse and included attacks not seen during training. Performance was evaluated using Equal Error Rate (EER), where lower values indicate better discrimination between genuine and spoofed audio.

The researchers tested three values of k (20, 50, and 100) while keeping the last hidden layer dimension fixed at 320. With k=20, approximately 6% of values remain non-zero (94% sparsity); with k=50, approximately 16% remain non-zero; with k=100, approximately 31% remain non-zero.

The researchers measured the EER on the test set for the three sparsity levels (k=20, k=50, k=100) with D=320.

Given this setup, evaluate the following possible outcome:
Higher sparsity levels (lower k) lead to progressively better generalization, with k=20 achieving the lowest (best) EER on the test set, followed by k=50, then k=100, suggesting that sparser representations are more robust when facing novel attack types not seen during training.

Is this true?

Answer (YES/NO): YES